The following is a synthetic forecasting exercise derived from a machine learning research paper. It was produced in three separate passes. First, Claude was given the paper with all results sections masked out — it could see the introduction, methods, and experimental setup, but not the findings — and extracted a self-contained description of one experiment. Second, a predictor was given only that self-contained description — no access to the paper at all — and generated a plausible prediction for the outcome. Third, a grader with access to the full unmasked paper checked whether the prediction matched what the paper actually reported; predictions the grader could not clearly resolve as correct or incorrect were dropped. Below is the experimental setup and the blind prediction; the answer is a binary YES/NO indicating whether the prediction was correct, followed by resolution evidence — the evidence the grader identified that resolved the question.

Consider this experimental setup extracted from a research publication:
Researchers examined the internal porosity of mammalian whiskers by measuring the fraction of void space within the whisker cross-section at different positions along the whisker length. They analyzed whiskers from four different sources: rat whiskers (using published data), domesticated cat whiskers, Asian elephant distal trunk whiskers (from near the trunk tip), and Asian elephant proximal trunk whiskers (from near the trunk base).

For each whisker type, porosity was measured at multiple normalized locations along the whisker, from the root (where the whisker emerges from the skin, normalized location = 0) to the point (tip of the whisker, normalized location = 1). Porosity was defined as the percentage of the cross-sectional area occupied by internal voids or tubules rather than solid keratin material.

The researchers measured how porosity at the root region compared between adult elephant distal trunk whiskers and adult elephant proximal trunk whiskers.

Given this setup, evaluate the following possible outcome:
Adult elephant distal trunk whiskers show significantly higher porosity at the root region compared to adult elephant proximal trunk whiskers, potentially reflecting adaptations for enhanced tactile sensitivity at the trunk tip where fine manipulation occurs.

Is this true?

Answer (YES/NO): YES